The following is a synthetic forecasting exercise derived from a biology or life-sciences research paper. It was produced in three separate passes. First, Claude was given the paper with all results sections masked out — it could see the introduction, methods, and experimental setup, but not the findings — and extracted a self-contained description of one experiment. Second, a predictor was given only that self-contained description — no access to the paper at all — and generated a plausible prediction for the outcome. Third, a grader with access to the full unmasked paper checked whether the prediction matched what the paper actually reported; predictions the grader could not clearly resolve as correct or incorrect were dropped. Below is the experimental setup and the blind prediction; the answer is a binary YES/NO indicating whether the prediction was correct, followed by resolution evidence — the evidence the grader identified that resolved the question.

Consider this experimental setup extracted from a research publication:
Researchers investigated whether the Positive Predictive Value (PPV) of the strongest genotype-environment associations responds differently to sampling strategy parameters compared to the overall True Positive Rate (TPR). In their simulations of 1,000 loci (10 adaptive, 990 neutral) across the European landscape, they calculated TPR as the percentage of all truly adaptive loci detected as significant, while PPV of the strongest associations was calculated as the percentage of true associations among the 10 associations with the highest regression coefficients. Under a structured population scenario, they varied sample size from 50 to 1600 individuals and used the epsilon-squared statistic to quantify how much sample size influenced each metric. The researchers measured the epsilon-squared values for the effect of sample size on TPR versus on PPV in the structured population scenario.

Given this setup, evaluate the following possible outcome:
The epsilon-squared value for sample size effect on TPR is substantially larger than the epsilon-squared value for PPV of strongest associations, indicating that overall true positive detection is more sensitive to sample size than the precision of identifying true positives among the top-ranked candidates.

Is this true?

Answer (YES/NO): YES